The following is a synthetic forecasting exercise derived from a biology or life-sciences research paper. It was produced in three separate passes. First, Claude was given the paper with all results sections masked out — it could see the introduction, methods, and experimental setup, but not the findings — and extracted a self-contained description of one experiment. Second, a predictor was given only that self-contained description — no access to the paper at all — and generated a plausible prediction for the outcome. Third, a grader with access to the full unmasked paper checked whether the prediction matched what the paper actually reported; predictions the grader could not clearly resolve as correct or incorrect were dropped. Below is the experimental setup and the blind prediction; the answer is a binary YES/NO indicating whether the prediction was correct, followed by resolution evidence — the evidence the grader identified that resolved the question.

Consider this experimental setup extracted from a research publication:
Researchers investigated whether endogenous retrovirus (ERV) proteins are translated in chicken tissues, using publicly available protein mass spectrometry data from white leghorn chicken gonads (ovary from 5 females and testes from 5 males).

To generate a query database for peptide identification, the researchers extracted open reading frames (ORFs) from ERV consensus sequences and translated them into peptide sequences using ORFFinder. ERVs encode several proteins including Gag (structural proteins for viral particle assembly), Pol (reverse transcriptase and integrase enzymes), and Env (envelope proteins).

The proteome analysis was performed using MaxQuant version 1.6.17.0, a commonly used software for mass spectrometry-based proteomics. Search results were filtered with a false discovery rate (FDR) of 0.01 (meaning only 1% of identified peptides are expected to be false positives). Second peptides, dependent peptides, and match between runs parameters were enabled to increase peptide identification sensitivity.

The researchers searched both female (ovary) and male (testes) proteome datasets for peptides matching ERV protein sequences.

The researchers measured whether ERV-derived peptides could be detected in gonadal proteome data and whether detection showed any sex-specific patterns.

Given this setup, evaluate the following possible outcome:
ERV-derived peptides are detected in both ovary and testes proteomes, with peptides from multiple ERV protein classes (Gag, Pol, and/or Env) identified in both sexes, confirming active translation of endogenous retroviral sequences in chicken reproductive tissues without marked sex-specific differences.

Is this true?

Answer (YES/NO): NO